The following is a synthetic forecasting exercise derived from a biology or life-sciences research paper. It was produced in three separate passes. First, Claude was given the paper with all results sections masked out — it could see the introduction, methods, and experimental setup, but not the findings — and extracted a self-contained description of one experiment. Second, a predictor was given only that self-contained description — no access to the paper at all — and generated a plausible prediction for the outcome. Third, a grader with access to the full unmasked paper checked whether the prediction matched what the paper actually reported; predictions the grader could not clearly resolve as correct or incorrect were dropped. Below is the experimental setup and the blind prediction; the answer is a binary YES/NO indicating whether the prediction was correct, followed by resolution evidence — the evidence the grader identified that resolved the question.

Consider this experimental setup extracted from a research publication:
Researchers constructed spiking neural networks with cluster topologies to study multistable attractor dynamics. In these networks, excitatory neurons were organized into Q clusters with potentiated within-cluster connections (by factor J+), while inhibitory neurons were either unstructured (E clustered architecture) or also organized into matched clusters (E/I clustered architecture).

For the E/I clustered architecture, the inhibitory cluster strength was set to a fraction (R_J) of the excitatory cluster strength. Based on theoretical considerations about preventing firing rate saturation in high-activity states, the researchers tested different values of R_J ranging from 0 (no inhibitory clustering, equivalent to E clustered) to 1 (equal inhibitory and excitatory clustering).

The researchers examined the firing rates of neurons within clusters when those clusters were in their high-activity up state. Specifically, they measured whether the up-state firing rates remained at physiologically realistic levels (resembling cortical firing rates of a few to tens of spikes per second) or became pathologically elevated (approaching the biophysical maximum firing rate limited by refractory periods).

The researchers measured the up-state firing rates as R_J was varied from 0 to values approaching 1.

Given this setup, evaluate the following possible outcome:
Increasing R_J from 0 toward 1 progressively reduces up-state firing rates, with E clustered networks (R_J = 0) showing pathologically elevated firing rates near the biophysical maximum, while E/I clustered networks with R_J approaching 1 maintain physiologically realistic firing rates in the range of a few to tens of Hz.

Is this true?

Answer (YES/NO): NO